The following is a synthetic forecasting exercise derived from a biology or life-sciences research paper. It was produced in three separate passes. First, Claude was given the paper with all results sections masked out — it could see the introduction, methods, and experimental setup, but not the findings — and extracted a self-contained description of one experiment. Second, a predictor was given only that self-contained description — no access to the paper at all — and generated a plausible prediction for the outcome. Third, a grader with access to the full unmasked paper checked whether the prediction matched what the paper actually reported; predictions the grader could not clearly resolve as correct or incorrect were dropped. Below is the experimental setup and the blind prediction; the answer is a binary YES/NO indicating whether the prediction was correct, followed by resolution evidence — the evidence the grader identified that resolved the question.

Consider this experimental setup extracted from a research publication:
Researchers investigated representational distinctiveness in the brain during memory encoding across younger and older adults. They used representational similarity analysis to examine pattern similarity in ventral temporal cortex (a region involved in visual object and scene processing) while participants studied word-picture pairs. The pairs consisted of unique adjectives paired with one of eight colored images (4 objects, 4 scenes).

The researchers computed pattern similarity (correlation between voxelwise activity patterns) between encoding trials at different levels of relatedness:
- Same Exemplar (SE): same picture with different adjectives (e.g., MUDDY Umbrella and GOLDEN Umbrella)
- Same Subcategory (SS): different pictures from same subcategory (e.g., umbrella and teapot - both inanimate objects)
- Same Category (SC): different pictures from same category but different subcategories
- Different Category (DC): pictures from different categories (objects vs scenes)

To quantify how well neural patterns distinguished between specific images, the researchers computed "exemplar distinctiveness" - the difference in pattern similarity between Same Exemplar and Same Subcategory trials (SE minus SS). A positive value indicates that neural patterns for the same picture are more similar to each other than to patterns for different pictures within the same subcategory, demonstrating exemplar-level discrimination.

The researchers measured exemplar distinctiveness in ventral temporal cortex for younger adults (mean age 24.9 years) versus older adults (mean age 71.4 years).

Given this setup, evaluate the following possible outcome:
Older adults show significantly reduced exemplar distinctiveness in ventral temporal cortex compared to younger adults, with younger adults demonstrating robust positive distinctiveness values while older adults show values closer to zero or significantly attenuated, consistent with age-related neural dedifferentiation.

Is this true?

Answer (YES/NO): YES